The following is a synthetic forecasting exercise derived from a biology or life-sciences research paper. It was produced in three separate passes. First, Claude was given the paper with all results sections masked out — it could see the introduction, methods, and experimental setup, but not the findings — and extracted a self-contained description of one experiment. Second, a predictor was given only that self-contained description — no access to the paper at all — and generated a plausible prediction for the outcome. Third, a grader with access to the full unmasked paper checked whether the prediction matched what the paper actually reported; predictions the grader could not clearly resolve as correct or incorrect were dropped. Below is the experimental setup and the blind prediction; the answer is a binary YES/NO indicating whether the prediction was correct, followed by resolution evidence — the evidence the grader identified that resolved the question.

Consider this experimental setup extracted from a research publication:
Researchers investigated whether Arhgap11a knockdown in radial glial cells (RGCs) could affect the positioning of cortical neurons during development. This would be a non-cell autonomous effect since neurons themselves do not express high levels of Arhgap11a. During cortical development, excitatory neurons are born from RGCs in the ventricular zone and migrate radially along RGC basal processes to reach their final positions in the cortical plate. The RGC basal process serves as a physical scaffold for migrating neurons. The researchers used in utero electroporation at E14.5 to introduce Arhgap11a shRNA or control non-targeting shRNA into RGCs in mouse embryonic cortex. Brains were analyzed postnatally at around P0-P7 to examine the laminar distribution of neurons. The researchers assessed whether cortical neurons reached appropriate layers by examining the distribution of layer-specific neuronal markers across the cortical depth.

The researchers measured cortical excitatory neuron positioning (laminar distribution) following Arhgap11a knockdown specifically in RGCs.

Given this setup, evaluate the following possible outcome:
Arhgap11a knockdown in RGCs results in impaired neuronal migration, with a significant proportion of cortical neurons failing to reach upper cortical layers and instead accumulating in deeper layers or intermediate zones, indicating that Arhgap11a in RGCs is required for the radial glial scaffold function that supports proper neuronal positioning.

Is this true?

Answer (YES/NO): YES